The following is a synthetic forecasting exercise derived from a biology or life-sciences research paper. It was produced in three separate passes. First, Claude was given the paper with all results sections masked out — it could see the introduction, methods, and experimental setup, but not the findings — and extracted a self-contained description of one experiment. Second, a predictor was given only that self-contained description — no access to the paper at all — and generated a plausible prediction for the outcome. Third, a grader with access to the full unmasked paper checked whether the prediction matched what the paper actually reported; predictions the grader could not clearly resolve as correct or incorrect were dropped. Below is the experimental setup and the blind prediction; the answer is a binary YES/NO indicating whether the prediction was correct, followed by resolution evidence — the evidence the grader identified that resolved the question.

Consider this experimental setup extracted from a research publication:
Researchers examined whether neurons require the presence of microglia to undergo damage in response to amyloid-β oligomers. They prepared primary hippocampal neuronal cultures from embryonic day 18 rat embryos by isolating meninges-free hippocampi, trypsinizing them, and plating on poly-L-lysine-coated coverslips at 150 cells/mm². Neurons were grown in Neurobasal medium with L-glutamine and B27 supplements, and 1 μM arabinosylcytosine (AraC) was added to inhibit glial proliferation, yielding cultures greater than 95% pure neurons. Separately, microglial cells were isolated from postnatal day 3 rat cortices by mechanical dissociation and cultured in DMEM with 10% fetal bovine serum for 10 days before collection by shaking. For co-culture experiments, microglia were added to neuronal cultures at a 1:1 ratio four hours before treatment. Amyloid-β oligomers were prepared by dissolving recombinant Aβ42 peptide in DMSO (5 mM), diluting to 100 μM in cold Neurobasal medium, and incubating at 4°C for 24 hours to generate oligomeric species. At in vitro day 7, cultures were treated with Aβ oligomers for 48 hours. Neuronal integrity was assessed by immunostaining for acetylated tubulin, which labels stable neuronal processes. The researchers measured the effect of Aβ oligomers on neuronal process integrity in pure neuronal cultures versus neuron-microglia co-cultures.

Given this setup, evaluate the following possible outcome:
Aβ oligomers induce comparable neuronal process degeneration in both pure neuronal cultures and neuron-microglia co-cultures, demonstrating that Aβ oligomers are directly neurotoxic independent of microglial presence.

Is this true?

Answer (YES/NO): NO